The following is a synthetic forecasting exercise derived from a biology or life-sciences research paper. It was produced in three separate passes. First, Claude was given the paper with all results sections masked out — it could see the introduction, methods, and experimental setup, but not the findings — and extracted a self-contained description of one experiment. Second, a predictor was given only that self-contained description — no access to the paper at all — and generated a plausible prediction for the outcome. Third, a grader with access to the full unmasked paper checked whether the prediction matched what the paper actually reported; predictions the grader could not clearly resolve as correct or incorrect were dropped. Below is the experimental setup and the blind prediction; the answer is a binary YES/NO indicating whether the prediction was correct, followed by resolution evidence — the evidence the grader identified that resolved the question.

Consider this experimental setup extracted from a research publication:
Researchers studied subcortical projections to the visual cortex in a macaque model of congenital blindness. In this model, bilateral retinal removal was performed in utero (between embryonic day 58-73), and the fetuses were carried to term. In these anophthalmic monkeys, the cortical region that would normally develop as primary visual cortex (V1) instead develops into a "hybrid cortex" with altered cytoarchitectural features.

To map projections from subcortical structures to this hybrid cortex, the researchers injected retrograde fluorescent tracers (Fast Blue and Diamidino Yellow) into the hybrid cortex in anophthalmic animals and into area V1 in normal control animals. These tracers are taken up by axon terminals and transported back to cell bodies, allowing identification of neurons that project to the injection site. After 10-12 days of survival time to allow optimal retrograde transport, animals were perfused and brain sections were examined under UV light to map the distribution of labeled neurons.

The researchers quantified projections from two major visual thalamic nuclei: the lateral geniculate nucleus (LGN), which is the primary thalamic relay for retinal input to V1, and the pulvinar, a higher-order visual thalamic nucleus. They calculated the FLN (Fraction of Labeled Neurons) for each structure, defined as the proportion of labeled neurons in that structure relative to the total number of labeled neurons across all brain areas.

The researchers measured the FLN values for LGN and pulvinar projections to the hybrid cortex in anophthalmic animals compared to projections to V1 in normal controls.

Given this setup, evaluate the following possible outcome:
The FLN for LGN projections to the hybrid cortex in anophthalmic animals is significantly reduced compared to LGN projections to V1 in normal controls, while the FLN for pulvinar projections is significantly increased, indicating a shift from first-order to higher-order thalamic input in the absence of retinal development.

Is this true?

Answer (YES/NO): YES